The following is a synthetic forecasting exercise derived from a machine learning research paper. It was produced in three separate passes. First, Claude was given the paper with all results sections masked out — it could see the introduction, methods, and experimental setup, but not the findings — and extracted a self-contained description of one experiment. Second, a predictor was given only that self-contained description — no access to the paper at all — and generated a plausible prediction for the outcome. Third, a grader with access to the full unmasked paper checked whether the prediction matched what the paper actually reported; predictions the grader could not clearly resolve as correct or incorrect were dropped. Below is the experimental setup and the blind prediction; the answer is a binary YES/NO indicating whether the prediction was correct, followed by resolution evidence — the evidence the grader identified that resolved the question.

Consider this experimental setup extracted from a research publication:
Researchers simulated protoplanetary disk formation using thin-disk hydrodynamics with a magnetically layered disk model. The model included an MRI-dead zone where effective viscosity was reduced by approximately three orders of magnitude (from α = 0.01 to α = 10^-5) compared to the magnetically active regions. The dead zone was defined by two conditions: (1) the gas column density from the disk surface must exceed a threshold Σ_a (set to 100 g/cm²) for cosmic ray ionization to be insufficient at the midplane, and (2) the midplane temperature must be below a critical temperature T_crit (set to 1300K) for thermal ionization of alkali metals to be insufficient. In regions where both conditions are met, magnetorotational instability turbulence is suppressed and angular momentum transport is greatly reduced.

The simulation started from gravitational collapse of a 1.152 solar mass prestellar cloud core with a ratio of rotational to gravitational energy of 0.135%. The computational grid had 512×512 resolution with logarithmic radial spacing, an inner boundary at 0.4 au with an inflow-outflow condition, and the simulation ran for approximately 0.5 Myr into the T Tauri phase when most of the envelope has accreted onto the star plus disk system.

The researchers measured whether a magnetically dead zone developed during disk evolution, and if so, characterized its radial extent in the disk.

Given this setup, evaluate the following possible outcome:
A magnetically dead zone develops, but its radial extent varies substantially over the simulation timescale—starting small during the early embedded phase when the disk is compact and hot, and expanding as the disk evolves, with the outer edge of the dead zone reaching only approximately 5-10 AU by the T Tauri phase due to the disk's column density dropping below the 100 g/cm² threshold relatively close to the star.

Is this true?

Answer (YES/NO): NO